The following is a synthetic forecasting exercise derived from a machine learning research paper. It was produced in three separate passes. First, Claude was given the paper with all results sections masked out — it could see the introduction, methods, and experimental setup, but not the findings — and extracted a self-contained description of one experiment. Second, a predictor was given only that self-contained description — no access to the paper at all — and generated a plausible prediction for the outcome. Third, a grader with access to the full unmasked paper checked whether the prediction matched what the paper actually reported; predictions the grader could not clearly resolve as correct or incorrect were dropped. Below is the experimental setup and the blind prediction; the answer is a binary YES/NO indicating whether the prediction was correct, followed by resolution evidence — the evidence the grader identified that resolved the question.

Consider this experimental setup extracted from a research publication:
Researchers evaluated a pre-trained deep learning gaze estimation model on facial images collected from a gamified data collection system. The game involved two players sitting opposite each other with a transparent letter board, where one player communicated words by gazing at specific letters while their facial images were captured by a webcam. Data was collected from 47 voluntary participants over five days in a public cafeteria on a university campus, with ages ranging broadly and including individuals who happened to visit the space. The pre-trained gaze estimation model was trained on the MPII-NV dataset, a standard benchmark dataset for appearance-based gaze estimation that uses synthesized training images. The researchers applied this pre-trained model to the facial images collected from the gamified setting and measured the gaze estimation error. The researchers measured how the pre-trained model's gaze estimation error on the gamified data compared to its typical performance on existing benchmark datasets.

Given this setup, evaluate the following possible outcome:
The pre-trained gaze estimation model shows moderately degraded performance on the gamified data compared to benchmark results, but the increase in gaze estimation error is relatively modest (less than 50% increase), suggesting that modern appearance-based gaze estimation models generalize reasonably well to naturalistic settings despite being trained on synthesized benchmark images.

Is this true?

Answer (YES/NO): NO